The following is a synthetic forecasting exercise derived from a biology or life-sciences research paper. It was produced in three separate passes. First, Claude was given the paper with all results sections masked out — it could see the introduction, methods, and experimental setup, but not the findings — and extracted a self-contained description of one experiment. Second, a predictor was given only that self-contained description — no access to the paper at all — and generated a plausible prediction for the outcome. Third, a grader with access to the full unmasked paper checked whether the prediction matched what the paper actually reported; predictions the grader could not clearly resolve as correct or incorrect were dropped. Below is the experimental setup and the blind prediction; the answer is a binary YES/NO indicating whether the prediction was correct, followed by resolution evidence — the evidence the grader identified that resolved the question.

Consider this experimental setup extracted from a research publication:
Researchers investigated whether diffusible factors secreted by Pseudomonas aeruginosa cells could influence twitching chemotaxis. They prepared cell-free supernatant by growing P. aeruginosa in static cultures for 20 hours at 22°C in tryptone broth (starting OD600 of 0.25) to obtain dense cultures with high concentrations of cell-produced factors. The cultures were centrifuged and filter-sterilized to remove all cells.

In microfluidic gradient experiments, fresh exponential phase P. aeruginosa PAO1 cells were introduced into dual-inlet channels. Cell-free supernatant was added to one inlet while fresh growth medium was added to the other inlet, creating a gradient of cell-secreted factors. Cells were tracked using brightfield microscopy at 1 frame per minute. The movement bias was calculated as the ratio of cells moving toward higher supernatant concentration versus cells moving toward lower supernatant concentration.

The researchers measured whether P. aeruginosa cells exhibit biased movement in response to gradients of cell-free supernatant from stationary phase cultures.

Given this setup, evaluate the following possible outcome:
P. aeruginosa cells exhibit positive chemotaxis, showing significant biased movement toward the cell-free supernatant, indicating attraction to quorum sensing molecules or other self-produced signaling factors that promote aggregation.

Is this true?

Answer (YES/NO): NO